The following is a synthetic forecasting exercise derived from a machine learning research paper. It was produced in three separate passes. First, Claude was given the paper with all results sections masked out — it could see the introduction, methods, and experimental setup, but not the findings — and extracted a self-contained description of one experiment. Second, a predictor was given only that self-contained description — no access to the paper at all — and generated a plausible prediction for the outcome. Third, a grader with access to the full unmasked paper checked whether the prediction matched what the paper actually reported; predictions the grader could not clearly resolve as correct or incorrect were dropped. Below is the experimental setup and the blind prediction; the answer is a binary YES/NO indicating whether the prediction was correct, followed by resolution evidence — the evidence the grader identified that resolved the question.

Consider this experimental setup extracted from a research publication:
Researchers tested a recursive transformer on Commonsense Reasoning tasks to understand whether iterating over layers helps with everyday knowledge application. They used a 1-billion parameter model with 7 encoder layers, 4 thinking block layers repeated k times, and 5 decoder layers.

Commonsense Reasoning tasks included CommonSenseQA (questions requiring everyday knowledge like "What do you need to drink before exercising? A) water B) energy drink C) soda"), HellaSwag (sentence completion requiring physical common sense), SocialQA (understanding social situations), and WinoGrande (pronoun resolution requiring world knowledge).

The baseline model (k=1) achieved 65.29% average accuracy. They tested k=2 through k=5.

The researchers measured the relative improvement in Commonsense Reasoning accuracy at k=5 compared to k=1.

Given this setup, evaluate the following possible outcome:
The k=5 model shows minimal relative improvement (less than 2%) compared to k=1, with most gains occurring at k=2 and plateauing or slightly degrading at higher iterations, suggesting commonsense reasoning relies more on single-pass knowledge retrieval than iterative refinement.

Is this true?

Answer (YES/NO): NO